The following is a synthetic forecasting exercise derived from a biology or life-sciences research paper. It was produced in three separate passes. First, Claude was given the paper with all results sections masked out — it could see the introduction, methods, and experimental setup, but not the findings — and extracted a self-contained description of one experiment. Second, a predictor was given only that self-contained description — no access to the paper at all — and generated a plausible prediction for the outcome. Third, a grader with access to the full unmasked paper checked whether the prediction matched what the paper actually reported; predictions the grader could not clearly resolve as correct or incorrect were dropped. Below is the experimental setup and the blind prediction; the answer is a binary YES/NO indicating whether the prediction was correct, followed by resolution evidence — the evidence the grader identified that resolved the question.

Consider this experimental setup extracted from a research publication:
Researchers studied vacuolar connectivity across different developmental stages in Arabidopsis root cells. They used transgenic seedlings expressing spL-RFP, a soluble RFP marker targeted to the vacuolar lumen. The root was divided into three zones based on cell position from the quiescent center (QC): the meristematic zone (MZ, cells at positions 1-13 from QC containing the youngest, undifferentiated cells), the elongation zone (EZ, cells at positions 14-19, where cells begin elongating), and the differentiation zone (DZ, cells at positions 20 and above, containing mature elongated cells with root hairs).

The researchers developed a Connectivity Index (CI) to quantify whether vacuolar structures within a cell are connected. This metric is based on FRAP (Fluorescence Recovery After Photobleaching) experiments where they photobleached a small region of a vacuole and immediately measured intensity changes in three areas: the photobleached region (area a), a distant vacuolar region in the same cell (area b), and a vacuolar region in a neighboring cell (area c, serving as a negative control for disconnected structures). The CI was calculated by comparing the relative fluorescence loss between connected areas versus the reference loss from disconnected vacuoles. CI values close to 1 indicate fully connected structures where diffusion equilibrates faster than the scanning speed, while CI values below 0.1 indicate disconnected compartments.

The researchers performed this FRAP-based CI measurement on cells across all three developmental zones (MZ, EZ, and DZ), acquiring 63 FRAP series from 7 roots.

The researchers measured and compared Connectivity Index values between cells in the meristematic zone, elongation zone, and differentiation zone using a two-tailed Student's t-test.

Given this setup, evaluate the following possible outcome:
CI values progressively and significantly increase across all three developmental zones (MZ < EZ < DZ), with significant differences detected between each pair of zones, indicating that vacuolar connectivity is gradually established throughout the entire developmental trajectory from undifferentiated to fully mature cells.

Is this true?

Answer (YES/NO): NO